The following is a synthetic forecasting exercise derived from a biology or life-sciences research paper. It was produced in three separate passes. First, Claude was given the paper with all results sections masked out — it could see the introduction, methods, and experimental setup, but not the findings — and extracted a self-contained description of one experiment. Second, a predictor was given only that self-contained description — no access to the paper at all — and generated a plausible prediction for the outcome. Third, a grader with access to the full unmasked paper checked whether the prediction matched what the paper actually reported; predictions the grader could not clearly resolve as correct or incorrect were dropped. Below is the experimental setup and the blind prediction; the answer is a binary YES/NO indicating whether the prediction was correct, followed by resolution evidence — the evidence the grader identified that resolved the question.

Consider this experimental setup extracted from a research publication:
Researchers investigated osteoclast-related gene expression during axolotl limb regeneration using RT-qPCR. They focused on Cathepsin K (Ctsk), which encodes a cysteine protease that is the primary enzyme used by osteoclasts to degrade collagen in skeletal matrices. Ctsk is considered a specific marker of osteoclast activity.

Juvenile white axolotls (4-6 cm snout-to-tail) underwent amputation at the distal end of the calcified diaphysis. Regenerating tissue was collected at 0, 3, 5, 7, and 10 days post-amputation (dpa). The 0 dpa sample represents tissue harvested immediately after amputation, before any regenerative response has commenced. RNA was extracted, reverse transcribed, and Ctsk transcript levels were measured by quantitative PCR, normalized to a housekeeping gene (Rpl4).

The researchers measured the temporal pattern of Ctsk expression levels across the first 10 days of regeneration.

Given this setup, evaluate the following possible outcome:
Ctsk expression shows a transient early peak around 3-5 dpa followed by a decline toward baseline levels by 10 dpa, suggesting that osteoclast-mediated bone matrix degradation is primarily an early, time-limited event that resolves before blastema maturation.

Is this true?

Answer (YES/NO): NO